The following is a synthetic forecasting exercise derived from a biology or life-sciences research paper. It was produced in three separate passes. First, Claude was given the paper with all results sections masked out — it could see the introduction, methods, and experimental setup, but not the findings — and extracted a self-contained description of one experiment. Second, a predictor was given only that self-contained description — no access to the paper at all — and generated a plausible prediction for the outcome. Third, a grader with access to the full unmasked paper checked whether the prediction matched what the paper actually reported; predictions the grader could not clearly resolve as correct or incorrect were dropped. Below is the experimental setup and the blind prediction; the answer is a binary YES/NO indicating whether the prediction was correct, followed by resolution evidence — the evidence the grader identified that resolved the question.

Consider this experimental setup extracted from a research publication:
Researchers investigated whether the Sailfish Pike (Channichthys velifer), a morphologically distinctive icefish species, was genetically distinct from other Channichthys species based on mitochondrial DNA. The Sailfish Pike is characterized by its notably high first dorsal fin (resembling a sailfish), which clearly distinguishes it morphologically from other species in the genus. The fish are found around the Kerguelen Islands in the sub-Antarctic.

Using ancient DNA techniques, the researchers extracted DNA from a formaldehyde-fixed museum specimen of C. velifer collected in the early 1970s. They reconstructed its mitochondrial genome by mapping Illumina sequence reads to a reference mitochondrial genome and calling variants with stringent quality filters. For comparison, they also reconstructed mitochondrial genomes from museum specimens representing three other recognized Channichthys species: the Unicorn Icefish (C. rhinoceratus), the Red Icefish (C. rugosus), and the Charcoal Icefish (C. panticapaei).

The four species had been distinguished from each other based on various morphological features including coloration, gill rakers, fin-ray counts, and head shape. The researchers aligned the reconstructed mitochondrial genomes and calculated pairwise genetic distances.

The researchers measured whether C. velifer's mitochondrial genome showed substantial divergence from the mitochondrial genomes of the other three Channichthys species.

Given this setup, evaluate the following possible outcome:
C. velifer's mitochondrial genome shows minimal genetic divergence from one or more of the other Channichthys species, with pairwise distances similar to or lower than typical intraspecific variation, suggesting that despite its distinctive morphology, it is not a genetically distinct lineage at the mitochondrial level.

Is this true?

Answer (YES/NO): YES